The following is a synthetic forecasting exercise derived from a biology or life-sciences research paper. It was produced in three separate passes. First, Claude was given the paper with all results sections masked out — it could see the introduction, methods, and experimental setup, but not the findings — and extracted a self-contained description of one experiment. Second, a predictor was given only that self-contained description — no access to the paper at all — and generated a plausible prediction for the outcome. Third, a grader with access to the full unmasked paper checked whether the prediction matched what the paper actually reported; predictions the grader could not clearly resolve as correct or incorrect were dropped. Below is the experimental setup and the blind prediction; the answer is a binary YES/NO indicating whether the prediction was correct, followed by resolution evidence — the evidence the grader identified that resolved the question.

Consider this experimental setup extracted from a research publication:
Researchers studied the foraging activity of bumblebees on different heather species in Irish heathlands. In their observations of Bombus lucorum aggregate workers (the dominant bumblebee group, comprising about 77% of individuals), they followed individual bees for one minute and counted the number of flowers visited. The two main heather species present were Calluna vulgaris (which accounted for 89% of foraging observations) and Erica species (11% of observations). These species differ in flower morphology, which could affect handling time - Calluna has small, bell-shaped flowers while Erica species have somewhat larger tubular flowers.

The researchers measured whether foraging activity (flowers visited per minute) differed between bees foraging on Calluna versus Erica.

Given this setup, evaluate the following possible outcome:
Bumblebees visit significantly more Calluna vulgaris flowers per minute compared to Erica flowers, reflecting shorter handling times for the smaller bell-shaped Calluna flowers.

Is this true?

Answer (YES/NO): YES